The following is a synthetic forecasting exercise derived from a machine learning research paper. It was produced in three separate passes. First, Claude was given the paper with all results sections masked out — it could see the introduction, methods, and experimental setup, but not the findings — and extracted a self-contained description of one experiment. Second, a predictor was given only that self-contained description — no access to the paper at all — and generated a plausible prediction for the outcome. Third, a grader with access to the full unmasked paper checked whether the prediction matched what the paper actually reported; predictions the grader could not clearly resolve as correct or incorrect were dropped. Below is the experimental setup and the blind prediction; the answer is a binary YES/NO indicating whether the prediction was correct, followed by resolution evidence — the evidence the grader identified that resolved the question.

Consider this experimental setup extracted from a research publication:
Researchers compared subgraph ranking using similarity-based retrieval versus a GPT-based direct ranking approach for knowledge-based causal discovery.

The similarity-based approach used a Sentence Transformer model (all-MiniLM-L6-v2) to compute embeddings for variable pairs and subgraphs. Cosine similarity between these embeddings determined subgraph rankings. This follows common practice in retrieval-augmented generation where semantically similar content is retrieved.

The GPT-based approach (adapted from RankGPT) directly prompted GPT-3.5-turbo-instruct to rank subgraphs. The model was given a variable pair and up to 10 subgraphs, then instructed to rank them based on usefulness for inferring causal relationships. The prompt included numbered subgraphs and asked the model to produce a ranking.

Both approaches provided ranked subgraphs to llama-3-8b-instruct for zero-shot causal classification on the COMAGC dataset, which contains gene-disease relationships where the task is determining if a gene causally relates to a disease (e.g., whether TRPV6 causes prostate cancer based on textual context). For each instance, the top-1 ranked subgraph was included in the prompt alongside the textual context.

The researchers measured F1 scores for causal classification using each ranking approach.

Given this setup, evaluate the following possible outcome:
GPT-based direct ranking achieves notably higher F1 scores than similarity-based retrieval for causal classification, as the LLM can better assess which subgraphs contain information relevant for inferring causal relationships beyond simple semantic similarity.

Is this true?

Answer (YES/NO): YES